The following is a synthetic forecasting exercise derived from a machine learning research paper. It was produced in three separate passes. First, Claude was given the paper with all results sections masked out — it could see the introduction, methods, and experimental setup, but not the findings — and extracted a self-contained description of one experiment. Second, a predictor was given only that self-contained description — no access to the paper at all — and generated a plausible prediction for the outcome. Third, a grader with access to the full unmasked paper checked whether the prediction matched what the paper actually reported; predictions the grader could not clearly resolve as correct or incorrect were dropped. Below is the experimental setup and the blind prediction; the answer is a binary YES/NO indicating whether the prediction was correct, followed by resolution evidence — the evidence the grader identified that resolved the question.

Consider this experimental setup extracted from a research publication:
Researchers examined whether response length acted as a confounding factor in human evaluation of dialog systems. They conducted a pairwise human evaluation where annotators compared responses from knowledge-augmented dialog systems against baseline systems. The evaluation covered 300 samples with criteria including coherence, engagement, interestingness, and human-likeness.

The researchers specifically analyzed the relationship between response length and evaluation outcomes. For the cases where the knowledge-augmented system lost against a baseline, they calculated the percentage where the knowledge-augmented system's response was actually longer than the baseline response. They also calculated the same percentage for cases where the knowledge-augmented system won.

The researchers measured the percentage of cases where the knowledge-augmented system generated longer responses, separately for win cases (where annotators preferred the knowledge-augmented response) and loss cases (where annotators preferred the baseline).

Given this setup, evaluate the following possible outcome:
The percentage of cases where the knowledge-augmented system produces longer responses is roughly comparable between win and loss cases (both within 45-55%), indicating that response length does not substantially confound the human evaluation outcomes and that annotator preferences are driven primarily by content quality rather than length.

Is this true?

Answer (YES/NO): YES